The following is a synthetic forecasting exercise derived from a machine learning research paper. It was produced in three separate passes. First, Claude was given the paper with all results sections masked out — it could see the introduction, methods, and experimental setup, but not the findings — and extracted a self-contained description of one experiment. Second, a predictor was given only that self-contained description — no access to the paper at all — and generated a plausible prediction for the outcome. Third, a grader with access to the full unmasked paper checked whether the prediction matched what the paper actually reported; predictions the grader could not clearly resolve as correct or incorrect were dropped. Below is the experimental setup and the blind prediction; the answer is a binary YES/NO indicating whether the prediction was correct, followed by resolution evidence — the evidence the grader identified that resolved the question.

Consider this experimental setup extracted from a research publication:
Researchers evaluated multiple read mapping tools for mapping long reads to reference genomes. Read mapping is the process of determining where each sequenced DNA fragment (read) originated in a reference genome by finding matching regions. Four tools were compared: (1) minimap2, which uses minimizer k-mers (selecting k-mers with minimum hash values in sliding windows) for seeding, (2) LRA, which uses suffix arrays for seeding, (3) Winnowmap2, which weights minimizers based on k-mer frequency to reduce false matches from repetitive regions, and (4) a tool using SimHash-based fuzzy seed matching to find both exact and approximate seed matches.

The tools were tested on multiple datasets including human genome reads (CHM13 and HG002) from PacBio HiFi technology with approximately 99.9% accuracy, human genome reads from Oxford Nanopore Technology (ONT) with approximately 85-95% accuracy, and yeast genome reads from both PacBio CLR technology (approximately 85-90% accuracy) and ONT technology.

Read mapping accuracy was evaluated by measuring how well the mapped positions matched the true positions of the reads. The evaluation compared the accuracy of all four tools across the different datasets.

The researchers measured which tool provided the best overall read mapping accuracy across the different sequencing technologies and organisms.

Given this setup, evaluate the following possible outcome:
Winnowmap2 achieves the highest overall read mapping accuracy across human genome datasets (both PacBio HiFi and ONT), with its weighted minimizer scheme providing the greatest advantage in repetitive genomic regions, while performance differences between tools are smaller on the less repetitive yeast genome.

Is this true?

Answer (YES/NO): NO